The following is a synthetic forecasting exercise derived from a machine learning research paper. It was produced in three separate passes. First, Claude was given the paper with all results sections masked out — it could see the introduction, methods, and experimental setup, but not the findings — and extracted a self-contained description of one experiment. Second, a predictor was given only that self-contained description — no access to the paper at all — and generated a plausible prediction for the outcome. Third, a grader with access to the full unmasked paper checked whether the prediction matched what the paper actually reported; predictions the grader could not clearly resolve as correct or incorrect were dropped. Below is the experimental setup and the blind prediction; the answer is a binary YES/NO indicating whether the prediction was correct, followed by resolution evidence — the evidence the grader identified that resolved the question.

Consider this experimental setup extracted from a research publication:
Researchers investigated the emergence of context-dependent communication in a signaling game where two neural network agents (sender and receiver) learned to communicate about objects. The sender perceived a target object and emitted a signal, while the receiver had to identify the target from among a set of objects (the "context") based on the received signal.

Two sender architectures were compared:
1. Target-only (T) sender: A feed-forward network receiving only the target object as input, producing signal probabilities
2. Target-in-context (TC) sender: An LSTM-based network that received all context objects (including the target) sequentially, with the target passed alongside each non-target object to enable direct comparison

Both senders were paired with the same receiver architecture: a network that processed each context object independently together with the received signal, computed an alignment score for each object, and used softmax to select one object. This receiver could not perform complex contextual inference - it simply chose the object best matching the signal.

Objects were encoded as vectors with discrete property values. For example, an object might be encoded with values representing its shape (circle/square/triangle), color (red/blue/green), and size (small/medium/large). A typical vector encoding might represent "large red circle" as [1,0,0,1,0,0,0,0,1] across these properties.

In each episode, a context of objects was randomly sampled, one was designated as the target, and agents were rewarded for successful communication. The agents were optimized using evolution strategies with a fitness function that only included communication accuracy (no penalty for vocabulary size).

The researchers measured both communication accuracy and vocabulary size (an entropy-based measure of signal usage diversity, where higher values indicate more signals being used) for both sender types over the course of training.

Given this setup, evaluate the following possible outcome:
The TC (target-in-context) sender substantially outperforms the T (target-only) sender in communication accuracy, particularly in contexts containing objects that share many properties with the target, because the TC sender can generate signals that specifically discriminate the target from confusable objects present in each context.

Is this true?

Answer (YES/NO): NO